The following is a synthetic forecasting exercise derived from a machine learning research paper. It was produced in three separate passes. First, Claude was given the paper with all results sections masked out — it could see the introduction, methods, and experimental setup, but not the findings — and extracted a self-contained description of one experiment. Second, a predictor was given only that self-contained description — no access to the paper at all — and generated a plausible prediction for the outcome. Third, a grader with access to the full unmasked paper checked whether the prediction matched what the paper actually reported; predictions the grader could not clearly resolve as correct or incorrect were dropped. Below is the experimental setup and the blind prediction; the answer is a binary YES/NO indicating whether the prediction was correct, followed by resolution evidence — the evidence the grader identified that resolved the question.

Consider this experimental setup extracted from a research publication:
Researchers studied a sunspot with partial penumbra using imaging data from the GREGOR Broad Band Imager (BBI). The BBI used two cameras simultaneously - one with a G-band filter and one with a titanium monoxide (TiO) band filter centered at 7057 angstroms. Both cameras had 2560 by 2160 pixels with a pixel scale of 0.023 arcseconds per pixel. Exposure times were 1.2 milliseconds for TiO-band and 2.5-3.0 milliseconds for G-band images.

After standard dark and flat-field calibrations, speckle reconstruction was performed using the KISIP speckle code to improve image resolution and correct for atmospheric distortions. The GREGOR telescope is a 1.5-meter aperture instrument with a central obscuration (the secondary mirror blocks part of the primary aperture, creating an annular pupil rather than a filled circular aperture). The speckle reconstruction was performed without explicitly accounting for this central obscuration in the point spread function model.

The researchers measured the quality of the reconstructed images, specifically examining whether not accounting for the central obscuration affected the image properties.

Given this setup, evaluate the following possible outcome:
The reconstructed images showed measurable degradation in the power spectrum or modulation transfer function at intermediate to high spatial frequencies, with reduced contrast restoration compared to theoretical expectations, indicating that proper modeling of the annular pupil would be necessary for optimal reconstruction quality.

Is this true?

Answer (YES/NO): NO